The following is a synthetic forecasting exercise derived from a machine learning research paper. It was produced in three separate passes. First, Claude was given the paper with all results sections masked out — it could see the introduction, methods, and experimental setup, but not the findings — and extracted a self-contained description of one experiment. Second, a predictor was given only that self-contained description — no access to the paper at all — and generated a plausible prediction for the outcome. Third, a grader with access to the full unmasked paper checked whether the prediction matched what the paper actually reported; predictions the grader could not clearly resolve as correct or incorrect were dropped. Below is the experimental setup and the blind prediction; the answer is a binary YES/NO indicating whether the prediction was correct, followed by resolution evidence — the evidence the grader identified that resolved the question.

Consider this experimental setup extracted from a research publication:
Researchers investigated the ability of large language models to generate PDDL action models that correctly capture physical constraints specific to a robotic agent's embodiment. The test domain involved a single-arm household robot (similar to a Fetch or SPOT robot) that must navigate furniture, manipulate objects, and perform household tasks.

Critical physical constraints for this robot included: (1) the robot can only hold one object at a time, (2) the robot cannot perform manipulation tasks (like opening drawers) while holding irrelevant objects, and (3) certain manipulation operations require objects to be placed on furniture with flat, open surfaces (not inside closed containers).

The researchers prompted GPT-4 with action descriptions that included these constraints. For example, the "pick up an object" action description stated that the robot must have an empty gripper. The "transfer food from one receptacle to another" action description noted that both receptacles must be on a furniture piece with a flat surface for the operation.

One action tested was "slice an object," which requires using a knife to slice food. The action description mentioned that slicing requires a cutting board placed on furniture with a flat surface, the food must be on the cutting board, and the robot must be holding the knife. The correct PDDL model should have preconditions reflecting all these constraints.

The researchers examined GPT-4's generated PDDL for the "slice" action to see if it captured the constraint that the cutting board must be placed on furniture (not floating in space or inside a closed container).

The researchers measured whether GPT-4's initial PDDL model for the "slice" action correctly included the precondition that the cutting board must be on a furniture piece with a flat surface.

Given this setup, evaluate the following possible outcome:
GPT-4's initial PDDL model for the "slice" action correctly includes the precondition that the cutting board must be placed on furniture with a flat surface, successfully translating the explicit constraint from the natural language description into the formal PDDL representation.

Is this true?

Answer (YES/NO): NO